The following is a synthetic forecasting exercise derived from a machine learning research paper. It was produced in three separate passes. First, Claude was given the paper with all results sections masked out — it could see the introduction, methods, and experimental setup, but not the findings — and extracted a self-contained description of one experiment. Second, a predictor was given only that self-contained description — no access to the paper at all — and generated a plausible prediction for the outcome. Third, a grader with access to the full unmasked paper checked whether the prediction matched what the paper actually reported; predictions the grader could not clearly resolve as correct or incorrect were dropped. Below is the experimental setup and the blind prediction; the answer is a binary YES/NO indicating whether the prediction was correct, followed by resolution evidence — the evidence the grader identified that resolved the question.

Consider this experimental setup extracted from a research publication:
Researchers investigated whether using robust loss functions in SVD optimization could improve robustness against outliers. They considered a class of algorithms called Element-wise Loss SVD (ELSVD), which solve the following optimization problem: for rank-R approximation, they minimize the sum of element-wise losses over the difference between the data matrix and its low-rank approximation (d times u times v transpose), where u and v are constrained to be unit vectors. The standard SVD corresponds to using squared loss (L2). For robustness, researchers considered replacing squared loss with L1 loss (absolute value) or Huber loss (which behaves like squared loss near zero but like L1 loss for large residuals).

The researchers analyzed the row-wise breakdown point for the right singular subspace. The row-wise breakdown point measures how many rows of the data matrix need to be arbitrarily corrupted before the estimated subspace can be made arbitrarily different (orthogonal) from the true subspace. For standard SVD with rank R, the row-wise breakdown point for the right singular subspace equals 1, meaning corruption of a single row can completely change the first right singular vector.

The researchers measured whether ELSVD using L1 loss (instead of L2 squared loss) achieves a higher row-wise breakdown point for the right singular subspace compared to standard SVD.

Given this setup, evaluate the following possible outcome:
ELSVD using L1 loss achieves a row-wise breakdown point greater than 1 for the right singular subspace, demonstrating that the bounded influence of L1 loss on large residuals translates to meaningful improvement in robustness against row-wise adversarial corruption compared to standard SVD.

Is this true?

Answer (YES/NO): NO